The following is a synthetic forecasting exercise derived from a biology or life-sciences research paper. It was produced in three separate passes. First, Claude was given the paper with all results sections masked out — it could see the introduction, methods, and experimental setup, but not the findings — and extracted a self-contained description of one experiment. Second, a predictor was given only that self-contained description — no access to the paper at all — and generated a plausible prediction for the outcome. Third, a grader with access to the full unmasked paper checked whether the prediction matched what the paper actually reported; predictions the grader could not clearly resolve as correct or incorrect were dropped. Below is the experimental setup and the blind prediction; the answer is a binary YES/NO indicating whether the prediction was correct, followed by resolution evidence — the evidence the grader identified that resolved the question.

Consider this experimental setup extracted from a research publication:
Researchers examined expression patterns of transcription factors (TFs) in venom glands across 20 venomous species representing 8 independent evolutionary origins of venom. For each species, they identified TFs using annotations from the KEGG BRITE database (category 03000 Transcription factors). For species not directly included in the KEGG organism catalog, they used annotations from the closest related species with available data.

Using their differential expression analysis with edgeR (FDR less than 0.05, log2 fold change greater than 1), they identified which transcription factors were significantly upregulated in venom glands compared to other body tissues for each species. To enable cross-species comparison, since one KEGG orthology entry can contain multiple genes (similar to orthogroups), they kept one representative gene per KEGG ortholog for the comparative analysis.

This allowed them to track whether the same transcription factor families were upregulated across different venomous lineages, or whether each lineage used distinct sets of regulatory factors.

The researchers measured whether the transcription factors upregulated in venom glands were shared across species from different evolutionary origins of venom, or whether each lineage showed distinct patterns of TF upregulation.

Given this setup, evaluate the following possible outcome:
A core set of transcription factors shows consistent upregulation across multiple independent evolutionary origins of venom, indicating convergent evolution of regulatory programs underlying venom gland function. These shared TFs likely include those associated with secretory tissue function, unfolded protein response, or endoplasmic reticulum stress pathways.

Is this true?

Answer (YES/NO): YES